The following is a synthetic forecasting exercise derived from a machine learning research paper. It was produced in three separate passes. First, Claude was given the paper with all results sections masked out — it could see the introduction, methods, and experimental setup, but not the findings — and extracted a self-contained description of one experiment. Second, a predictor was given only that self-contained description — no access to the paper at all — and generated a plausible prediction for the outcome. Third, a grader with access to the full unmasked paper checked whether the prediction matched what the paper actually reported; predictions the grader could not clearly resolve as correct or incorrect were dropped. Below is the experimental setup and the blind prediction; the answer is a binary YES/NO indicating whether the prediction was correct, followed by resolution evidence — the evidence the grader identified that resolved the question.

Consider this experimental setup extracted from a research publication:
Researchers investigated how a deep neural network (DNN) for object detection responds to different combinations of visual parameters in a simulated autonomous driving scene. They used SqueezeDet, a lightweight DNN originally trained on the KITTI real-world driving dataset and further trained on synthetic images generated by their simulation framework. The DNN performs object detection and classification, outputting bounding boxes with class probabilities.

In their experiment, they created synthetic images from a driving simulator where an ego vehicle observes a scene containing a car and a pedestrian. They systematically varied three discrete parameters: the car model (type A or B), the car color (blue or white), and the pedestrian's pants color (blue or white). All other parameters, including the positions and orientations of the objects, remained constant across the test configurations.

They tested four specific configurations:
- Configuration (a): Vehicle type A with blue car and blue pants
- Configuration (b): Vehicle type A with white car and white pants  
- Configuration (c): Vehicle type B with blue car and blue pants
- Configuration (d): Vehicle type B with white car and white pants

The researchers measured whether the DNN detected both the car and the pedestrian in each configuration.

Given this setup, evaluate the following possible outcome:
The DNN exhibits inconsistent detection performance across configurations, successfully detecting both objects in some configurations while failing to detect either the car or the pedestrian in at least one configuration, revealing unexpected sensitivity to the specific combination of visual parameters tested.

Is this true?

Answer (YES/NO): YES